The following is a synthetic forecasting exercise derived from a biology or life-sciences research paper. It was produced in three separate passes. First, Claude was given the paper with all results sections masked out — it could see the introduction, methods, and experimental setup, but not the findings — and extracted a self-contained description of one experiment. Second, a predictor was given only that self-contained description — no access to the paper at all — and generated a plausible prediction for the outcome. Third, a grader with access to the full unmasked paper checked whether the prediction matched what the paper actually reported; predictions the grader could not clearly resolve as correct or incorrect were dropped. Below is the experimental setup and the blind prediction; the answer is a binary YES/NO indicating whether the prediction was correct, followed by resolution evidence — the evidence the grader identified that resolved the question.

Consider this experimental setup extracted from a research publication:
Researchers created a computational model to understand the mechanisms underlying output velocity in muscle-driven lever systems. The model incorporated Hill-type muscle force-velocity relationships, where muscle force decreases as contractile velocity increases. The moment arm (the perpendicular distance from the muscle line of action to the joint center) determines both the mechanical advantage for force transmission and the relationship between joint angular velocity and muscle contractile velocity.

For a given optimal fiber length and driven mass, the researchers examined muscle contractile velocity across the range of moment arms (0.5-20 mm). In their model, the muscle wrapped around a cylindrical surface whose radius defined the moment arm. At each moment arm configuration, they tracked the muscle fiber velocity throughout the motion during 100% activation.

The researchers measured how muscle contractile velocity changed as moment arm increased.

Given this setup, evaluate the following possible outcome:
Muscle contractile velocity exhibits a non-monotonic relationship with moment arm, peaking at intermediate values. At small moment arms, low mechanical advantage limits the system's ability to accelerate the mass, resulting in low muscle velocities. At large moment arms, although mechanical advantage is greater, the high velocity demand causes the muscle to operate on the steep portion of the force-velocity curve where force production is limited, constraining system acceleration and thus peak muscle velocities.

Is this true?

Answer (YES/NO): NO